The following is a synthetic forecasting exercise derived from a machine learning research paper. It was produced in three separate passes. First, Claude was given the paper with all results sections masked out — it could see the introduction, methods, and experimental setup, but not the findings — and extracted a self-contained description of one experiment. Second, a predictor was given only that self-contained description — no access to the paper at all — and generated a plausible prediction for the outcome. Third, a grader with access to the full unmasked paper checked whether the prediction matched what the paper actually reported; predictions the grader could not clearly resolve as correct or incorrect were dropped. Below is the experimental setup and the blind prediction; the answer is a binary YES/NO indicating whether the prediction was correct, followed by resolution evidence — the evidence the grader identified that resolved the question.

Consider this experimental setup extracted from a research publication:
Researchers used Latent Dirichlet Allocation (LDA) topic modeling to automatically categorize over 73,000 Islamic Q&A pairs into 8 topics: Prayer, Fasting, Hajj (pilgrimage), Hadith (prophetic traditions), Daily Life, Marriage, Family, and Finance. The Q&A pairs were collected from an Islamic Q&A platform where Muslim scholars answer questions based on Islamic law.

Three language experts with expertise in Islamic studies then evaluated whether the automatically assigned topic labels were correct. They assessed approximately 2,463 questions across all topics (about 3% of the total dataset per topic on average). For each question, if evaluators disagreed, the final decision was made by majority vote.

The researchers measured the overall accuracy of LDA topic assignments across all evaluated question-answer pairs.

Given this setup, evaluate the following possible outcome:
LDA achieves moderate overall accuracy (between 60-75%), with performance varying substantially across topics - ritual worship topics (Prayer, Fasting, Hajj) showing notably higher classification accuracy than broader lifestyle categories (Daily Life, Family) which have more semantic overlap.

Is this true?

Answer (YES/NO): NO